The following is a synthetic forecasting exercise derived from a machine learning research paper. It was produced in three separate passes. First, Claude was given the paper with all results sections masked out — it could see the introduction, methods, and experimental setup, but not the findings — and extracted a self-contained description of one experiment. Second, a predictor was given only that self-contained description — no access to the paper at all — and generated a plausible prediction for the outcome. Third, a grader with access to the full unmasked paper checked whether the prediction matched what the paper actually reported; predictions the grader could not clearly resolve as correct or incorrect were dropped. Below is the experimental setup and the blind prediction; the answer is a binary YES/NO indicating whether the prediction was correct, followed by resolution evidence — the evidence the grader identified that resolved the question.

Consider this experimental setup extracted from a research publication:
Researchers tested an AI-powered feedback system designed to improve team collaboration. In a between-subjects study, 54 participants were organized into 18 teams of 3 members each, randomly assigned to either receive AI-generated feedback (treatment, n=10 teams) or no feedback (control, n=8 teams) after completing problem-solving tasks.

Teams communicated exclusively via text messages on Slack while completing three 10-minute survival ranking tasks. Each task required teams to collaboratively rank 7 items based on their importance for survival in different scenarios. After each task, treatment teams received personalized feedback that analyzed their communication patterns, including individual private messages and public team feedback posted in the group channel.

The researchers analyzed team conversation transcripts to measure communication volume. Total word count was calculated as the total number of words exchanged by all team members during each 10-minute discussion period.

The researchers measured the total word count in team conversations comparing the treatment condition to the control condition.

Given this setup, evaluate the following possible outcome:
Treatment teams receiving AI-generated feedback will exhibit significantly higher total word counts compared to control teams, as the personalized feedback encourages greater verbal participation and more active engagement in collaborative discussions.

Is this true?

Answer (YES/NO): NO